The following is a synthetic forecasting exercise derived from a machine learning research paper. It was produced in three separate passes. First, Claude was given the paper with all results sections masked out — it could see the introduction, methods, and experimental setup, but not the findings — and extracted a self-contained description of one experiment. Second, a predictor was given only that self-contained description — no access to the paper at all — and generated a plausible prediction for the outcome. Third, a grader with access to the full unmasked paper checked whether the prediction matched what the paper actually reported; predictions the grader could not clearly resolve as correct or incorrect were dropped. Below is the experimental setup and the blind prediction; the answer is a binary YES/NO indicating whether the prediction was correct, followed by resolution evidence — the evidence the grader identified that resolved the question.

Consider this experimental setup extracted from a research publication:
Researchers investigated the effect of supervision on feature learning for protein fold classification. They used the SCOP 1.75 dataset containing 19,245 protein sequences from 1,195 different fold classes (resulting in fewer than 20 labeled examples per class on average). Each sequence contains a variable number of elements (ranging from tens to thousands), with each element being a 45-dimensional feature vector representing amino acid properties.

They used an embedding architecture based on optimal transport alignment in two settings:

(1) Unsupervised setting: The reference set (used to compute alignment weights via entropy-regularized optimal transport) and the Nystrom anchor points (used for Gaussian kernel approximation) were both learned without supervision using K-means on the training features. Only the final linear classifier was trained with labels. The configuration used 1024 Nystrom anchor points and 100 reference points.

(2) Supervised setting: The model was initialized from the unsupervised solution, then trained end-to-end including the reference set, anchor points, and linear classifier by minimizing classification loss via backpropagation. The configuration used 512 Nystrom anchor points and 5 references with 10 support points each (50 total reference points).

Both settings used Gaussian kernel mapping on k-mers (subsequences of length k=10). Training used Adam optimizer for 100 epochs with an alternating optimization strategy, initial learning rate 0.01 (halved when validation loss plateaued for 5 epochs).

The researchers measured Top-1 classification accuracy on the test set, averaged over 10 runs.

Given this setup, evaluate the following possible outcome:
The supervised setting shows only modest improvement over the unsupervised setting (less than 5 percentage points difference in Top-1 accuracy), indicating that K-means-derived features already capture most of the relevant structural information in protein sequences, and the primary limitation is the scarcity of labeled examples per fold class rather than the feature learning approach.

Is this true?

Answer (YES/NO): YES